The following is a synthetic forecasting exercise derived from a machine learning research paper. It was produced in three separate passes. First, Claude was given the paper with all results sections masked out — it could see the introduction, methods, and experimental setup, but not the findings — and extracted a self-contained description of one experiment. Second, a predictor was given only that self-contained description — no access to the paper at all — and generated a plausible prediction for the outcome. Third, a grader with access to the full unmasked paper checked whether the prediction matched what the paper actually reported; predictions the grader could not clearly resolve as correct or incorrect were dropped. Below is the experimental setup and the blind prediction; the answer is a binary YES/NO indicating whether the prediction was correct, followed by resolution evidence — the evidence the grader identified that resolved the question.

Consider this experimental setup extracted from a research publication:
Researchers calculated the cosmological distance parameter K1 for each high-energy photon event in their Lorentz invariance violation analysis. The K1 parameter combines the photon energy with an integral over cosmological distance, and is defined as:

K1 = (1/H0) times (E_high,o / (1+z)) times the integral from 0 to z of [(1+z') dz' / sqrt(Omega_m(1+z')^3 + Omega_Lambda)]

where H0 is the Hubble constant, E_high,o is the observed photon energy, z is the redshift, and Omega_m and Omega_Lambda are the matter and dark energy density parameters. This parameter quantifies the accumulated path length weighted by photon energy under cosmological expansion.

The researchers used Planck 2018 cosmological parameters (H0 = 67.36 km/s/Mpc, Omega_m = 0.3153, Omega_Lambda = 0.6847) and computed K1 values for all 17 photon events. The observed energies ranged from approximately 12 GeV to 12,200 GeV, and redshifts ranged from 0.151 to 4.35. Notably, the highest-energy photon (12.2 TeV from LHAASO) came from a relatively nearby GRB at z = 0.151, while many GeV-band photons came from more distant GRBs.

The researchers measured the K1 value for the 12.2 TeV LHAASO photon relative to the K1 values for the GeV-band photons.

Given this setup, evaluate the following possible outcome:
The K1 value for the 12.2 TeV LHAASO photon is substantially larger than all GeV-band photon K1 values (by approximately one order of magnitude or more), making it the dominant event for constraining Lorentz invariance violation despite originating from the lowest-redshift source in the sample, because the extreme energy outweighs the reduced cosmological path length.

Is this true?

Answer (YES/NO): YES